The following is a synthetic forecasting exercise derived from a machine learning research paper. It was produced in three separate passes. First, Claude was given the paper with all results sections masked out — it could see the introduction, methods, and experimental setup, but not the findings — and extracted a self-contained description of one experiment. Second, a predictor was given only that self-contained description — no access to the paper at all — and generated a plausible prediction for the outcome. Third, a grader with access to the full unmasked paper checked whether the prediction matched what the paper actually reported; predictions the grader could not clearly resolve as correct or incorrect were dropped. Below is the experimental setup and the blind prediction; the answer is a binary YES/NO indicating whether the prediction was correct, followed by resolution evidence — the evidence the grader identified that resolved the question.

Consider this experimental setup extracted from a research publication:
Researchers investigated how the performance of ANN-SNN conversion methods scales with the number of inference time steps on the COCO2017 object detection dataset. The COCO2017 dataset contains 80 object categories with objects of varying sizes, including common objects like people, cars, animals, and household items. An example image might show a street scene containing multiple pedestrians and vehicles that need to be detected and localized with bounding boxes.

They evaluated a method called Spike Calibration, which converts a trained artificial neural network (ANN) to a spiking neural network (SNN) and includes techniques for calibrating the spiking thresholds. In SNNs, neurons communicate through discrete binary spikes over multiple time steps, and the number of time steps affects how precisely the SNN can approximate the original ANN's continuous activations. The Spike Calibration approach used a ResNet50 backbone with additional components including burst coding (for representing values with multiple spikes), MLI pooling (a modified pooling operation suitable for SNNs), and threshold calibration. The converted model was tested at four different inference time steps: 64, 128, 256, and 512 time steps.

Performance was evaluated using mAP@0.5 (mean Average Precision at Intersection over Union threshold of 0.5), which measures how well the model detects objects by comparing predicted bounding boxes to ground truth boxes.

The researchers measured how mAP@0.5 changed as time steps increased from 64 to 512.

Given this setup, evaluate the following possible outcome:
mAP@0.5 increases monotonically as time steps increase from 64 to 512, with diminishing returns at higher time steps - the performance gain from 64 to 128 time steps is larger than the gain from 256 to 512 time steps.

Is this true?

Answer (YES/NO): YES